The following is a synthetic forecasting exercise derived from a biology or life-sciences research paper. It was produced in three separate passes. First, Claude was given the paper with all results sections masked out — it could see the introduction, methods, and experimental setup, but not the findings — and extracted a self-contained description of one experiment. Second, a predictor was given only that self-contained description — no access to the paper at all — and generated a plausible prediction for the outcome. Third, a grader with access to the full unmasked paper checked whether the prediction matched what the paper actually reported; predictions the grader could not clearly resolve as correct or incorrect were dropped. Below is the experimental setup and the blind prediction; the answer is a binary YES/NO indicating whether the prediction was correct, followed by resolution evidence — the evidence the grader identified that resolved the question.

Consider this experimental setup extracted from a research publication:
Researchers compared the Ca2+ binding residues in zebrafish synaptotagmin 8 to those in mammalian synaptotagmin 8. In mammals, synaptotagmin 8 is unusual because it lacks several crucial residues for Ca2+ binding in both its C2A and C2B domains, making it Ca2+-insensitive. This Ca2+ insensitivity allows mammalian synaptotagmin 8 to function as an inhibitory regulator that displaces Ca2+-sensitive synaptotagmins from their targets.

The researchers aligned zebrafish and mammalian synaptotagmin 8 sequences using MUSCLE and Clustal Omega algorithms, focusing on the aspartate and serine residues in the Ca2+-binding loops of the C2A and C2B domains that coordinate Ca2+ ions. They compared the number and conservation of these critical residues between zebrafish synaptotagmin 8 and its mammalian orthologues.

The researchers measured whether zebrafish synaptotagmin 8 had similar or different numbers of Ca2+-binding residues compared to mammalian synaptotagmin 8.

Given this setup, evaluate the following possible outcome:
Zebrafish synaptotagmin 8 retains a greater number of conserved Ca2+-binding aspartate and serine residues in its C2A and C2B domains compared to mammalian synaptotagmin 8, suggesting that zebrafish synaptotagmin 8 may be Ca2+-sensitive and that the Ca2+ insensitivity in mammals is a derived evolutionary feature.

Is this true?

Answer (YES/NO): YES